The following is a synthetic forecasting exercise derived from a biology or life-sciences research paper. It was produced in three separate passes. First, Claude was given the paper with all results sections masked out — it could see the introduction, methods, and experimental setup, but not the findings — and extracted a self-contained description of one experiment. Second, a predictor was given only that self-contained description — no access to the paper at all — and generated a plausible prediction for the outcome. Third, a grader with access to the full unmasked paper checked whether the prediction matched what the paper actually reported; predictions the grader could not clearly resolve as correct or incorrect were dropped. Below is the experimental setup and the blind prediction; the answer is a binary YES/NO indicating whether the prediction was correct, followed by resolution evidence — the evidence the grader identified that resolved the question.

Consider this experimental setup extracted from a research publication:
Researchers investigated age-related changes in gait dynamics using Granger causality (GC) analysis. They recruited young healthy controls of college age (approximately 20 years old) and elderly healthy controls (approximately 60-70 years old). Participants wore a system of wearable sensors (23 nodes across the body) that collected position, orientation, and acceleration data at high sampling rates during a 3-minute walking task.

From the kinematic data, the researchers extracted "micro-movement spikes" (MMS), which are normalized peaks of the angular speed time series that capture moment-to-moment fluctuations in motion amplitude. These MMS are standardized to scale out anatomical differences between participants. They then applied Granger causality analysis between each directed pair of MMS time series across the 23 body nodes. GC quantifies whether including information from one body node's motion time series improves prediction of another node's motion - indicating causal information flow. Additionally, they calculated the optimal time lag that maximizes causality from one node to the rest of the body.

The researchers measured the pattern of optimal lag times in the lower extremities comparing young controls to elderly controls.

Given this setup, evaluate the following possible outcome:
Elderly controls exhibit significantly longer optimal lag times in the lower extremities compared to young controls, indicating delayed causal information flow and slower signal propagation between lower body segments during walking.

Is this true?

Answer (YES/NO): NO